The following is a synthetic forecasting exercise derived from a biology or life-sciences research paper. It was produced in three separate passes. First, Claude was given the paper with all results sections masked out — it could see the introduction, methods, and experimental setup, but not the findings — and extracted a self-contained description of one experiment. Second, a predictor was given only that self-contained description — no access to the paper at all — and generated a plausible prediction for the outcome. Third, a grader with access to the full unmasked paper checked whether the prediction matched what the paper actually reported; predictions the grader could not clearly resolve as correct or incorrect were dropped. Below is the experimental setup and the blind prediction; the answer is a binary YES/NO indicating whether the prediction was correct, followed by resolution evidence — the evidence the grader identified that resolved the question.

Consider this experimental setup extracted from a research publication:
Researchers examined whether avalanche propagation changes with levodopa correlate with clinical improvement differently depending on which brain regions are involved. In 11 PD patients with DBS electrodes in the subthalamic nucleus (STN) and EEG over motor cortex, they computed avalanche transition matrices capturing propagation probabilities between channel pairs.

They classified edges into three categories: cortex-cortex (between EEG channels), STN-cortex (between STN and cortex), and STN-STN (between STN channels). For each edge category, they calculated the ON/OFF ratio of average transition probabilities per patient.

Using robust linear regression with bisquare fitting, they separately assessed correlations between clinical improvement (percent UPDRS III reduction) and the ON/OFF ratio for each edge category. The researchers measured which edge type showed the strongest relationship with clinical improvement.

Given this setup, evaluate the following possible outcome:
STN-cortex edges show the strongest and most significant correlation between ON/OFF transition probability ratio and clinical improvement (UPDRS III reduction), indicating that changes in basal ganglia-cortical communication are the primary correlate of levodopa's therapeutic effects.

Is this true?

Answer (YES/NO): YES